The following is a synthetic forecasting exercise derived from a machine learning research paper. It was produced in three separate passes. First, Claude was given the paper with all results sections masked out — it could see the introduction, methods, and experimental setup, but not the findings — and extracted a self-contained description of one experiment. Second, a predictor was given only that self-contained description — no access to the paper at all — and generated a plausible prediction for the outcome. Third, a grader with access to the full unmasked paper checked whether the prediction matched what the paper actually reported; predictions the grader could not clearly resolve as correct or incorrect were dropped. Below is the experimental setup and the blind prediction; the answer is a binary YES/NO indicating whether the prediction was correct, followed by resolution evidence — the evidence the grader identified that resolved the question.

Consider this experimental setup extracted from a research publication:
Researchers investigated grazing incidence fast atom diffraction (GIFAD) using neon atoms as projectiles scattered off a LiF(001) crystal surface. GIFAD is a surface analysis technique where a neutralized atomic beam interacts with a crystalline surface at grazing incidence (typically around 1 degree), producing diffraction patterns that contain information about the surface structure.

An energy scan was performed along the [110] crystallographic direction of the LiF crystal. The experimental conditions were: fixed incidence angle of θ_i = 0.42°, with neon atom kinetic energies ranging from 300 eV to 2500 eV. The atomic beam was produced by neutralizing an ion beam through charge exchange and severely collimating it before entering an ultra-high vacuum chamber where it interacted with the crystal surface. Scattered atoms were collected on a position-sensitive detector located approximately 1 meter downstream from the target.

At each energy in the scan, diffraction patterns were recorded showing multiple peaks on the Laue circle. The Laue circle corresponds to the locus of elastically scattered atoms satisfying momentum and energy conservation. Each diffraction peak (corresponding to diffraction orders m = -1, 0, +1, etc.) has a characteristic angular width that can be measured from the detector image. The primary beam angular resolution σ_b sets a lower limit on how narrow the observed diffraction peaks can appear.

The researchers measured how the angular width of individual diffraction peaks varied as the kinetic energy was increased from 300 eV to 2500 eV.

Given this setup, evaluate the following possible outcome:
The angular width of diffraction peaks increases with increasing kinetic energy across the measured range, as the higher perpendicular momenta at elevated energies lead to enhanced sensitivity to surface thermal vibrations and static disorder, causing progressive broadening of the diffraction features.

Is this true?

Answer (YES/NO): NO